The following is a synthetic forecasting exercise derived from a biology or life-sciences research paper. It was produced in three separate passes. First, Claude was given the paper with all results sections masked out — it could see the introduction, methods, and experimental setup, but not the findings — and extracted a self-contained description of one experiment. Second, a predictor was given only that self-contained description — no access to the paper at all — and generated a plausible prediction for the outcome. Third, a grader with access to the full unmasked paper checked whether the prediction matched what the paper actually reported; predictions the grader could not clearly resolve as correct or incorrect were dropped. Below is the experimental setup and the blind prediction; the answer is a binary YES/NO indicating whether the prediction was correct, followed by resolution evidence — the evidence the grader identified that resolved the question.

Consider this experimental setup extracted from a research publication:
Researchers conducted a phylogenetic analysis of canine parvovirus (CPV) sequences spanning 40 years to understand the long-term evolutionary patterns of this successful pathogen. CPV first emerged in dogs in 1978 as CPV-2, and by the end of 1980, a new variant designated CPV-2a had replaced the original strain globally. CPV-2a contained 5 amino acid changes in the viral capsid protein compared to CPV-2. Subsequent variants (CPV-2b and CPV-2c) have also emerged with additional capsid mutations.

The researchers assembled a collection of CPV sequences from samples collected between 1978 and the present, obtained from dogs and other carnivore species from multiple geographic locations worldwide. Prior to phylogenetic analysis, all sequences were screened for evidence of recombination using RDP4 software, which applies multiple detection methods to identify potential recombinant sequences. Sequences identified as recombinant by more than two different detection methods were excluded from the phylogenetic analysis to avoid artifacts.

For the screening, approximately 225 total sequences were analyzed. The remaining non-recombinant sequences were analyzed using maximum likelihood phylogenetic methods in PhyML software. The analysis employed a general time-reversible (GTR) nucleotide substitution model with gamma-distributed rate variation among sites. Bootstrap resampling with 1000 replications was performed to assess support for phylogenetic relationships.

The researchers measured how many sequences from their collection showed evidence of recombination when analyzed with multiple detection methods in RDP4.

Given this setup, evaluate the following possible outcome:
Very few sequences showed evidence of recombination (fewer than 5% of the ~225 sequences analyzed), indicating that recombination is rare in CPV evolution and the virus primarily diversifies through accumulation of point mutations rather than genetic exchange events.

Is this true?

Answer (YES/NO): YES